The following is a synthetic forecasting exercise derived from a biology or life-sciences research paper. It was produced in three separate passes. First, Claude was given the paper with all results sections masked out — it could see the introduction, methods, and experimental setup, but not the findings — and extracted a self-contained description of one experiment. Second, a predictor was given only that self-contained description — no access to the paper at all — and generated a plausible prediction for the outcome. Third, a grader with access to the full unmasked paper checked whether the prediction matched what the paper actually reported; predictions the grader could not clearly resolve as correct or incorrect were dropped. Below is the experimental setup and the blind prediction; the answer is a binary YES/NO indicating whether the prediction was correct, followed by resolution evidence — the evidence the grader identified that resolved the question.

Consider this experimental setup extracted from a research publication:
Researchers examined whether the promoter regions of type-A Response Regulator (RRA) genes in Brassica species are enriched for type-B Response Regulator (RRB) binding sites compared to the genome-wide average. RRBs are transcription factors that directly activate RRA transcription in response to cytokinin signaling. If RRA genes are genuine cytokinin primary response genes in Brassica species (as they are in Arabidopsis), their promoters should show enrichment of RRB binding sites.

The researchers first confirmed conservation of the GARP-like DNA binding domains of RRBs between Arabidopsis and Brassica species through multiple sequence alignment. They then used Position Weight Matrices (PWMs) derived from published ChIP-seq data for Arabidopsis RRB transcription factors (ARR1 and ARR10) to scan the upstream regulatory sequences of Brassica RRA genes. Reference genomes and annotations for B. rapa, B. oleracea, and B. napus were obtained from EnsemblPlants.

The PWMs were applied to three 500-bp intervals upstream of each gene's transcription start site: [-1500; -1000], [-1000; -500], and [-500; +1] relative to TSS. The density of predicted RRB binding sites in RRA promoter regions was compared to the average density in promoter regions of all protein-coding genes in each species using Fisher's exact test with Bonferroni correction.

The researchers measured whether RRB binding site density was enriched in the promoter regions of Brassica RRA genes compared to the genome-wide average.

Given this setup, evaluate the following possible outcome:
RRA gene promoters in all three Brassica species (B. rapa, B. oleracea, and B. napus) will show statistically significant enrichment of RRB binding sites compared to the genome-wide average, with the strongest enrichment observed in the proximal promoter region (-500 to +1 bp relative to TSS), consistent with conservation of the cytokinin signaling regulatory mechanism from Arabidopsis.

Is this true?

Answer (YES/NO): YES